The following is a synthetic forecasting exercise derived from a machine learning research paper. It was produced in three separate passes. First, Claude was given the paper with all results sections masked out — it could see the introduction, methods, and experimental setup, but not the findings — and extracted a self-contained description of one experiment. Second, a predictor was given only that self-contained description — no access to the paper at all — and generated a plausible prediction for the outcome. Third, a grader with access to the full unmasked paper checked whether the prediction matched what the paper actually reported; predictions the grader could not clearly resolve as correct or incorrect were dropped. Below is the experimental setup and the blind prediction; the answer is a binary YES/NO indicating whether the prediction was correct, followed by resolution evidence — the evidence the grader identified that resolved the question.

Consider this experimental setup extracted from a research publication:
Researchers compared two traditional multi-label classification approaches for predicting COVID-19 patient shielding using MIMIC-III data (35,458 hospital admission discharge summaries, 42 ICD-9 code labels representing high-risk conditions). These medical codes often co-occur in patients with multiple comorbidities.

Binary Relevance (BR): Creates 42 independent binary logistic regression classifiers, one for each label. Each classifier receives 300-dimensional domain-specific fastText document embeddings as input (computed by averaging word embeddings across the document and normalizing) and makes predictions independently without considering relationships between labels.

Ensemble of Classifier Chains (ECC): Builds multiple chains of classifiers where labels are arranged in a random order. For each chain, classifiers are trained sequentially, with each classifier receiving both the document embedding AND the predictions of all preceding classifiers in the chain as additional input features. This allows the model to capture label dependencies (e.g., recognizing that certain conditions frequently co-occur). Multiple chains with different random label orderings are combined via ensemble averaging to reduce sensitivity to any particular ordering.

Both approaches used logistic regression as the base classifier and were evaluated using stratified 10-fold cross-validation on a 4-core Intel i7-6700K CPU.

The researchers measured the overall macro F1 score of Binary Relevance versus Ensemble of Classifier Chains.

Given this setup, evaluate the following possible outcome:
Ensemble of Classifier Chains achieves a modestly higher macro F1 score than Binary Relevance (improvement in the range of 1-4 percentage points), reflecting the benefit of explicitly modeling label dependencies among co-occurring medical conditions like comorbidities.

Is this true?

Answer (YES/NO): YES